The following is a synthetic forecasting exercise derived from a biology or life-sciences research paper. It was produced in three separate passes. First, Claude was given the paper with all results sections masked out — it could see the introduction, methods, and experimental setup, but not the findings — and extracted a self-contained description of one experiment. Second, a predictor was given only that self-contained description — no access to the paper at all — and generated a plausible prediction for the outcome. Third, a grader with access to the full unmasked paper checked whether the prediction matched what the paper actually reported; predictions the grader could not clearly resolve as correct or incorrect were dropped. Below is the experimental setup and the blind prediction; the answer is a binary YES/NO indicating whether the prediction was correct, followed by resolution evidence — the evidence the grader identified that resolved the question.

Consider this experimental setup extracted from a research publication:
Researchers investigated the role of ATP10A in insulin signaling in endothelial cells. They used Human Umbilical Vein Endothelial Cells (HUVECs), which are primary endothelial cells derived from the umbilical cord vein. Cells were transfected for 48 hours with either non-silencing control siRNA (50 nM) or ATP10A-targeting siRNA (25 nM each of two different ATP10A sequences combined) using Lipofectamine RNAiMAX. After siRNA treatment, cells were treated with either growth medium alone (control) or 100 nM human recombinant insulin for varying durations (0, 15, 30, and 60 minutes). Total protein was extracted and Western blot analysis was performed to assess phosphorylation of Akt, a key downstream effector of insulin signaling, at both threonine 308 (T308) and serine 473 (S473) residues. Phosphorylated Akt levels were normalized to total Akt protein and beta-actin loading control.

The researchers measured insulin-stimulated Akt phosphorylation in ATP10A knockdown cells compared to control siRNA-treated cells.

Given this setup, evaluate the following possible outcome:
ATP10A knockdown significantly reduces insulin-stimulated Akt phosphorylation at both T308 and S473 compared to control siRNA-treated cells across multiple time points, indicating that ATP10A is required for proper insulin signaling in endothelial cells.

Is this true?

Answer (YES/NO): NO